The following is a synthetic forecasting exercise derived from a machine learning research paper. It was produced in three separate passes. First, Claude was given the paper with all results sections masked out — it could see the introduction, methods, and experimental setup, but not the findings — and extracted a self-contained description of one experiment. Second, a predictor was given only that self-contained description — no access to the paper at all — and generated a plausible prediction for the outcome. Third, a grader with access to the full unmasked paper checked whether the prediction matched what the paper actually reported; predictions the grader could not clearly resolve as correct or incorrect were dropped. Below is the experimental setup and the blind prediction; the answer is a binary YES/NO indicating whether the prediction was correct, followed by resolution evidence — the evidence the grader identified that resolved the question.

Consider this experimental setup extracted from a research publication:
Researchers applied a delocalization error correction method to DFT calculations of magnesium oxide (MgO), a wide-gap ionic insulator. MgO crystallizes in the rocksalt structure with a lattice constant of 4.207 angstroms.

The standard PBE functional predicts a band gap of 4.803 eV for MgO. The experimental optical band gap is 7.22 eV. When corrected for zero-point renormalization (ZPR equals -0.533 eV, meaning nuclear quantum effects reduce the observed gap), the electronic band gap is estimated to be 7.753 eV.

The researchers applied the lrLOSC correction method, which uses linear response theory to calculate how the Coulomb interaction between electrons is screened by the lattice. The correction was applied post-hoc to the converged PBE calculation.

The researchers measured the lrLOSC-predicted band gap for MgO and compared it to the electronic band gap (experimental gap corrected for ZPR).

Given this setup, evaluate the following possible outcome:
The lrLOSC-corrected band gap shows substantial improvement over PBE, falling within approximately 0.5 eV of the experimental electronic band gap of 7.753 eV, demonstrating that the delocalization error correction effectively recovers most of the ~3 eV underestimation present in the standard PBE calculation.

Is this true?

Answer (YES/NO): NO